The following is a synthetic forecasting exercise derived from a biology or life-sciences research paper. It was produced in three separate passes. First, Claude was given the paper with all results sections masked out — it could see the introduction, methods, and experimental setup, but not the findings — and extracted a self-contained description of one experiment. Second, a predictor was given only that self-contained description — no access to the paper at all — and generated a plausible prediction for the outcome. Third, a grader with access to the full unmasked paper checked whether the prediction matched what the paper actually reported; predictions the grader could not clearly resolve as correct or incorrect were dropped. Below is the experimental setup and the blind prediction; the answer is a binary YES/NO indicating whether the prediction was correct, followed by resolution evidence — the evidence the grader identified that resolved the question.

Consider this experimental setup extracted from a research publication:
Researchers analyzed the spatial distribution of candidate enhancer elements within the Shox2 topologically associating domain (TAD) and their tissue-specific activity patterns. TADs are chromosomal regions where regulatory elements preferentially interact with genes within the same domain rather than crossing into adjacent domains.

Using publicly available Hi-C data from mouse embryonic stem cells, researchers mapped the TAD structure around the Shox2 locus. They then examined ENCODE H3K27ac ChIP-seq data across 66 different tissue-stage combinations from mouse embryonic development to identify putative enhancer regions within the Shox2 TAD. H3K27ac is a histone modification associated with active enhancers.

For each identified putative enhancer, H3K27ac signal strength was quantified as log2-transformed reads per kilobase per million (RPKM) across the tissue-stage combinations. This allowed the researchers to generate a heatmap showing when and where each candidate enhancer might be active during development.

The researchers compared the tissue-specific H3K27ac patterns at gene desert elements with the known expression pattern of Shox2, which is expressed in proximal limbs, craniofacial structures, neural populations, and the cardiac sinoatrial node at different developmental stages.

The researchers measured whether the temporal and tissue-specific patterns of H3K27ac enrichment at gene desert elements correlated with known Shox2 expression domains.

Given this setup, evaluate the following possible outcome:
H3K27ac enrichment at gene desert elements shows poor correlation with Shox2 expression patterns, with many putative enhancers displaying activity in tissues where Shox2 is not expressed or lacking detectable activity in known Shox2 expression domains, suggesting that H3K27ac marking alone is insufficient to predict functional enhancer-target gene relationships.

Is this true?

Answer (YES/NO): NO